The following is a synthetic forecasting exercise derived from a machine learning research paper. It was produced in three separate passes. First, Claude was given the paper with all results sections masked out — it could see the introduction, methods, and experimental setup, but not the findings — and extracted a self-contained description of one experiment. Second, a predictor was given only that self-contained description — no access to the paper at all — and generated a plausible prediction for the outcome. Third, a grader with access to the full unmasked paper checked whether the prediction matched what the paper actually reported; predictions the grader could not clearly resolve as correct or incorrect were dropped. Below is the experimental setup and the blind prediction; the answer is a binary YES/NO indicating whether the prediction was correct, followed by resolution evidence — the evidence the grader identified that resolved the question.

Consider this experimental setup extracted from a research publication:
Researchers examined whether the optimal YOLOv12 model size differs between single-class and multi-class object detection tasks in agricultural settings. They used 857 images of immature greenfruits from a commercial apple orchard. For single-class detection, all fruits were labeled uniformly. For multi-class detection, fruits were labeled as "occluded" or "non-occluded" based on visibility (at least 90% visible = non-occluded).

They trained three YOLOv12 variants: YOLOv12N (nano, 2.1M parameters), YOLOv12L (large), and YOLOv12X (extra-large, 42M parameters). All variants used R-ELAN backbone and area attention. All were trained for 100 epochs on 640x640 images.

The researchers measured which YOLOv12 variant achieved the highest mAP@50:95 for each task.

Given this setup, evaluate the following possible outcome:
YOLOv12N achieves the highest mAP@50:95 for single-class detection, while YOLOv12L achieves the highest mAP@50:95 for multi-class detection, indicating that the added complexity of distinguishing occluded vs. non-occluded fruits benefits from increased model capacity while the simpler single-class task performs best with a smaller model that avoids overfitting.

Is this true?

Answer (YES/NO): YES